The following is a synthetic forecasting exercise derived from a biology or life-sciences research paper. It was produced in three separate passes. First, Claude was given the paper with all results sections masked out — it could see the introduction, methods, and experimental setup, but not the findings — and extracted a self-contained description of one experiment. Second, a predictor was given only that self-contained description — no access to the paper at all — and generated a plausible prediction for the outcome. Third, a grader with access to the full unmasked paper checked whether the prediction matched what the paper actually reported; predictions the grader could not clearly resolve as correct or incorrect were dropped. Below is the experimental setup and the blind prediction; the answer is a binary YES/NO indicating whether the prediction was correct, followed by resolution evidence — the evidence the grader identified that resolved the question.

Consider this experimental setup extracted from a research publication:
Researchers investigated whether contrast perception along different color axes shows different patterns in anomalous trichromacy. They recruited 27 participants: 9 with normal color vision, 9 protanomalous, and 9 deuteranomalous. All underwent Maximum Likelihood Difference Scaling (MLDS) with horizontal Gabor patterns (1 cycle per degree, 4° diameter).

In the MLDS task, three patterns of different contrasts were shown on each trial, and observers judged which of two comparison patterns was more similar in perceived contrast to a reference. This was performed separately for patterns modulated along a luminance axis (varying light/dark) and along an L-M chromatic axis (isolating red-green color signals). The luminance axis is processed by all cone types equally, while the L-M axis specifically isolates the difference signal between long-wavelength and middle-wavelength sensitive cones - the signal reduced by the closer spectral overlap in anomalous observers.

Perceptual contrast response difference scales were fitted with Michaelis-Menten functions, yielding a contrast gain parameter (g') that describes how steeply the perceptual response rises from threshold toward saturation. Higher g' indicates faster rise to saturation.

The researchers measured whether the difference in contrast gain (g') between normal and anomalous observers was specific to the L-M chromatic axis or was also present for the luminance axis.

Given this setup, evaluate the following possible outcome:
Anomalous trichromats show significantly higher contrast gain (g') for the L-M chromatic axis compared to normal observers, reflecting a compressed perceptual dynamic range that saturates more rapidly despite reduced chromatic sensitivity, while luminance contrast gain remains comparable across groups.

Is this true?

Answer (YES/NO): YES